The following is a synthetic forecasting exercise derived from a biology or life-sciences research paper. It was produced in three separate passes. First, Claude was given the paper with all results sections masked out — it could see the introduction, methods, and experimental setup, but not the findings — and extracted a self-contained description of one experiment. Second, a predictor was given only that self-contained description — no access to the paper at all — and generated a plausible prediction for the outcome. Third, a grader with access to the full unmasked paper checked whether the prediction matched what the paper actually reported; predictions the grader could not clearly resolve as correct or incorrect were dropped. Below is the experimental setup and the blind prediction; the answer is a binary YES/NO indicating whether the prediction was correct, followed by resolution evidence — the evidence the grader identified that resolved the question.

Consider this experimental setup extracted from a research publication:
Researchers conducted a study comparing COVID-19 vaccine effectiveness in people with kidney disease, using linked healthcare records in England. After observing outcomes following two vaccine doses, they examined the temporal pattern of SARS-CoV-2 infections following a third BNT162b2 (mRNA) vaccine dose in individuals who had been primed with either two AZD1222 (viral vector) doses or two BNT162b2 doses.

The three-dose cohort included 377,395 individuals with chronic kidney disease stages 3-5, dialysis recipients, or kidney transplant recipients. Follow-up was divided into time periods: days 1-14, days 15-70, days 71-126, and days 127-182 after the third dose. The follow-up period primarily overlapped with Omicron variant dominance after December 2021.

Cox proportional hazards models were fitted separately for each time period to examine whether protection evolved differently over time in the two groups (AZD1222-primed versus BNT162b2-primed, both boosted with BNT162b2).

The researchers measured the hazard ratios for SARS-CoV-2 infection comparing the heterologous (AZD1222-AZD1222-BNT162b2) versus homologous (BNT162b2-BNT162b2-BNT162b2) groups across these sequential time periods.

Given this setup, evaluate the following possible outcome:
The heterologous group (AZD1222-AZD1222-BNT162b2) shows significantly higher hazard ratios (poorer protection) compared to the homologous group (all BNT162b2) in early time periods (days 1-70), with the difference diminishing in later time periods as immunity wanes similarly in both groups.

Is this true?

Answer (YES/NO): NO